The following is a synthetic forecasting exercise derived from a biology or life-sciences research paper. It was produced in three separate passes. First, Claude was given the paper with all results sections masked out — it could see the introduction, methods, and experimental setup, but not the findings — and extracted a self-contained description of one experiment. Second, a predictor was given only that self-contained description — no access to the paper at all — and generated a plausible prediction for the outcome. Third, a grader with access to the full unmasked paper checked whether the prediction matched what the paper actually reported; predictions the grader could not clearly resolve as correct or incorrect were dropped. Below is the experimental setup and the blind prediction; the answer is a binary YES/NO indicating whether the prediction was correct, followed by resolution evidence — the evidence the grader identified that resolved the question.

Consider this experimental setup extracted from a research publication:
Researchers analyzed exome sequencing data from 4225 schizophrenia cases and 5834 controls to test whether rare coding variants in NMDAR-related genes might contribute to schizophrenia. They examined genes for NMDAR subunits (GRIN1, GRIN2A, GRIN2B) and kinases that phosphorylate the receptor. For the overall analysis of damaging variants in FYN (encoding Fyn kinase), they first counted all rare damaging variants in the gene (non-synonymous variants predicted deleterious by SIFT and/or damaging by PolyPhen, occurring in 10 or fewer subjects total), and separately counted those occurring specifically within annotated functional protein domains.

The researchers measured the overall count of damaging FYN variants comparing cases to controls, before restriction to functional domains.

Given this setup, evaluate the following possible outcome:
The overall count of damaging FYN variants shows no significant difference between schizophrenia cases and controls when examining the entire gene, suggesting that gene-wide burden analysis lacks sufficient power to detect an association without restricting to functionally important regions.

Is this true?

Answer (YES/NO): NO